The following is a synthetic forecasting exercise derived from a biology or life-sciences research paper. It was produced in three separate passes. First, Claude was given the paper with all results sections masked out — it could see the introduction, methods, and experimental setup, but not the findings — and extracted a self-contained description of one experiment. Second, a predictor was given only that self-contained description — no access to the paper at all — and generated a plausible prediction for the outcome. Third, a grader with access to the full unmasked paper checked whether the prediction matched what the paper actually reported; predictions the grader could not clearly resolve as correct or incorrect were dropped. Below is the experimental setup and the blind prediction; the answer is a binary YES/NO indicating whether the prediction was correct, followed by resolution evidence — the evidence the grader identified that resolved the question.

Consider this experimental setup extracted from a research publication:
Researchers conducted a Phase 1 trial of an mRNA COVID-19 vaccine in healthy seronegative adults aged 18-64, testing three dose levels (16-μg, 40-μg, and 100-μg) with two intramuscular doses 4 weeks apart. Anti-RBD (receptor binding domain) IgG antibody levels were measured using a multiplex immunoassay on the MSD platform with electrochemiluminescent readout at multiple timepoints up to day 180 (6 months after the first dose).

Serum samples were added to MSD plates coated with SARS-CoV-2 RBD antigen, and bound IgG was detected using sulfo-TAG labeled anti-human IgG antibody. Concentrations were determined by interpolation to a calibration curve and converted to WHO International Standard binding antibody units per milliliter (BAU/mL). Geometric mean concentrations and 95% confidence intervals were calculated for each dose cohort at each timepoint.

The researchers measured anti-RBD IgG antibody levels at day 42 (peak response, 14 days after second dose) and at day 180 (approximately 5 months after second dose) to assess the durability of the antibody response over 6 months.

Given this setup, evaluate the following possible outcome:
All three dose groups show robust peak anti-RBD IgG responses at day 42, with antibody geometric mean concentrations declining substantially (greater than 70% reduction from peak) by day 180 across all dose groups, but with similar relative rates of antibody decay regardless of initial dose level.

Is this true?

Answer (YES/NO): NO